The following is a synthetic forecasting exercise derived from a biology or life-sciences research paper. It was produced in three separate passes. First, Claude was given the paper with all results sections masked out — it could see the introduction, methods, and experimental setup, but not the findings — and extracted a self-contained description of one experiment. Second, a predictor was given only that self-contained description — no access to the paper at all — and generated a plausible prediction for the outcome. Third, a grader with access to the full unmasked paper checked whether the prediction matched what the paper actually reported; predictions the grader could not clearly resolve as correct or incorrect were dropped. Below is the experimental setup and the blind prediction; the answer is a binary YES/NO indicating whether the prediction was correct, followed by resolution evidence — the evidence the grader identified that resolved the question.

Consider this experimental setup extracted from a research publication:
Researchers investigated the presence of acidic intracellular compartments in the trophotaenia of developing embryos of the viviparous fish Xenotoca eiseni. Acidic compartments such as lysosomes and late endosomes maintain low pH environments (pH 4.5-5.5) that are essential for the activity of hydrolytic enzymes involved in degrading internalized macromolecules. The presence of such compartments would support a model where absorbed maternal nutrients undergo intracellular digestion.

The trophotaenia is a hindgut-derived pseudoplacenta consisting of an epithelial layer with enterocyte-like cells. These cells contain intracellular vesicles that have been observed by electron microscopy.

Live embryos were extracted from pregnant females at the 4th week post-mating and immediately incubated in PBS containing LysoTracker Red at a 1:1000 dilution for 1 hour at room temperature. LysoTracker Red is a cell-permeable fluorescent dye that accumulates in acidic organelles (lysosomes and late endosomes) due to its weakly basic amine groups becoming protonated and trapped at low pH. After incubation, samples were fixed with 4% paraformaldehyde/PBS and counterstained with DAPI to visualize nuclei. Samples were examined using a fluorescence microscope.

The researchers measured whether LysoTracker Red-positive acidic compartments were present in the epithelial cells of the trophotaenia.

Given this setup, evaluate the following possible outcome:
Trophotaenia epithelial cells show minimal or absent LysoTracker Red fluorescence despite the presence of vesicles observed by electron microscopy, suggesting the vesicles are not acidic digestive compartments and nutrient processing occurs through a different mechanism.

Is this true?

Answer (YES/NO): NO